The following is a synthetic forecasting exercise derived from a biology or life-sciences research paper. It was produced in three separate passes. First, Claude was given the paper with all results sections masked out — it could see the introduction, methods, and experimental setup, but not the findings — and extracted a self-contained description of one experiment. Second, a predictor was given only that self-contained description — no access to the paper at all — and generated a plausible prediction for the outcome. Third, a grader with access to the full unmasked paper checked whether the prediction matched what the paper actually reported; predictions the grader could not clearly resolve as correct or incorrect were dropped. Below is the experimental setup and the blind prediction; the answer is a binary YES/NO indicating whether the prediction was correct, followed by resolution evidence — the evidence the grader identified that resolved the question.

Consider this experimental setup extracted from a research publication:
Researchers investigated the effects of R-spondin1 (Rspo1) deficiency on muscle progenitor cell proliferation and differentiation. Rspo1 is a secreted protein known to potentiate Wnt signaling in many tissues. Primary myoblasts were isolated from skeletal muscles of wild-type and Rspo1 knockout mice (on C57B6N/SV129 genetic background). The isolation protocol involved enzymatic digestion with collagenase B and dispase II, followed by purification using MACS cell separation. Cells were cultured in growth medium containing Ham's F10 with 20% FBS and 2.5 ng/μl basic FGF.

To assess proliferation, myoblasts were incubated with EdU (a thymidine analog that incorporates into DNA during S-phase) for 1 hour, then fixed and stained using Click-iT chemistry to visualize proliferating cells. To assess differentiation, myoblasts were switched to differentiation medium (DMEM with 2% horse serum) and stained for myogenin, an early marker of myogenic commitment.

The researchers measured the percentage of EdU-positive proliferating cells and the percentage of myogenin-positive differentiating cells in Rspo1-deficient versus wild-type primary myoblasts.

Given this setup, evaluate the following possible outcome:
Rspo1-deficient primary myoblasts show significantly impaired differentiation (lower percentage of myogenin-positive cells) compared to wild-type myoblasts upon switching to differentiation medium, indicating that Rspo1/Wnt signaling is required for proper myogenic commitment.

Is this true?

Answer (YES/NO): NO